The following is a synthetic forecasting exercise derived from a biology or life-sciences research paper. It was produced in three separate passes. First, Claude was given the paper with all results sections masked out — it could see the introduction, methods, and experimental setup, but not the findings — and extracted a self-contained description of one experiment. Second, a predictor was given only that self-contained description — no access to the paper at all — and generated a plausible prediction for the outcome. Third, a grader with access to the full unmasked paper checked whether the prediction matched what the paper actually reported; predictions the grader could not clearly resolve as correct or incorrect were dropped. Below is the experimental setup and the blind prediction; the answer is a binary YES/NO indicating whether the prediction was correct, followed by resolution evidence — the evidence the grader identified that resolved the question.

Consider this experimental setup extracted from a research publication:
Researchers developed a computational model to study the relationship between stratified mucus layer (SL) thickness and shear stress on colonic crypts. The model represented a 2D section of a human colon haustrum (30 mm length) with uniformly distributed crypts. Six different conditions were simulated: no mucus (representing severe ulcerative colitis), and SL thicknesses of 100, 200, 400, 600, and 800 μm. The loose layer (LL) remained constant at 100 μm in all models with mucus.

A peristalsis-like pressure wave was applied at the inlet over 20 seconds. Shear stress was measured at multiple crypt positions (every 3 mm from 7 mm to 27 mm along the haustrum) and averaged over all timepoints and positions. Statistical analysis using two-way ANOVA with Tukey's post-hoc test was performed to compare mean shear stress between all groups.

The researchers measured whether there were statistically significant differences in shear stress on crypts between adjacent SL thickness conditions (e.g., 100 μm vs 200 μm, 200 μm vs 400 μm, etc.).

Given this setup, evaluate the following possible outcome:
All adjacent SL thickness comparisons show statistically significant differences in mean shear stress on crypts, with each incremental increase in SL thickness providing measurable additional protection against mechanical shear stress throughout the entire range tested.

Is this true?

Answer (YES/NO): NO